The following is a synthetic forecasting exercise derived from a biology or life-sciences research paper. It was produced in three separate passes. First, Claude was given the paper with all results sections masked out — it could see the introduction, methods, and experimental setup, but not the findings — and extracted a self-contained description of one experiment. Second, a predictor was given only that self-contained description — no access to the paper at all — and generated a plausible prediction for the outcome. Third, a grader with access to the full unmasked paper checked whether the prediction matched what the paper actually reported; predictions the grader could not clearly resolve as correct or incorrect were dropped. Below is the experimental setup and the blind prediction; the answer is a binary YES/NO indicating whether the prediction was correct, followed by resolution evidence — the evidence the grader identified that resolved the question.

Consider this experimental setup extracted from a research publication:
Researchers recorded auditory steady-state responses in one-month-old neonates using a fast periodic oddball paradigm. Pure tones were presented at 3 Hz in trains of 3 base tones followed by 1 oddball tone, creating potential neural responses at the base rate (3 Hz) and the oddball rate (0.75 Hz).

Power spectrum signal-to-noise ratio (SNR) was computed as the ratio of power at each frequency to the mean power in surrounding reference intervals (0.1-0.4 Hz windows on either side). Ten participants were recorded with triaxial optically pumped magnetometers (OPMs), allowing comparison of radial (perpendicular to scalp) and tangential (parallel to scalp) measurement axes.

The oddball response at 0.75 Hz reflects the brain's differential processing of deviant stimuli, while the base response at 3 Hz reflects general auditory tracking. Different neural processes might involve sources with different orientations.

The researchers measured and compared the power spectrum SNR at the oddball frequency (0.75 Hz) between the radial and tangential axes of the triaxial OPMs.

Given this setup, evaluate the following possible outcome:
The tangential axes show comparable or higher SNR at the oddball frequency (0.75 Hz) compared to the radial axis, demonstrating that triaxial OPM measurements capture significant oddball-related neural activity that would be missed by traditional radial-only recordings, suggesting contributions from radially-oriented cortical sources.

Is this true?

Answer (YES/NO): YES